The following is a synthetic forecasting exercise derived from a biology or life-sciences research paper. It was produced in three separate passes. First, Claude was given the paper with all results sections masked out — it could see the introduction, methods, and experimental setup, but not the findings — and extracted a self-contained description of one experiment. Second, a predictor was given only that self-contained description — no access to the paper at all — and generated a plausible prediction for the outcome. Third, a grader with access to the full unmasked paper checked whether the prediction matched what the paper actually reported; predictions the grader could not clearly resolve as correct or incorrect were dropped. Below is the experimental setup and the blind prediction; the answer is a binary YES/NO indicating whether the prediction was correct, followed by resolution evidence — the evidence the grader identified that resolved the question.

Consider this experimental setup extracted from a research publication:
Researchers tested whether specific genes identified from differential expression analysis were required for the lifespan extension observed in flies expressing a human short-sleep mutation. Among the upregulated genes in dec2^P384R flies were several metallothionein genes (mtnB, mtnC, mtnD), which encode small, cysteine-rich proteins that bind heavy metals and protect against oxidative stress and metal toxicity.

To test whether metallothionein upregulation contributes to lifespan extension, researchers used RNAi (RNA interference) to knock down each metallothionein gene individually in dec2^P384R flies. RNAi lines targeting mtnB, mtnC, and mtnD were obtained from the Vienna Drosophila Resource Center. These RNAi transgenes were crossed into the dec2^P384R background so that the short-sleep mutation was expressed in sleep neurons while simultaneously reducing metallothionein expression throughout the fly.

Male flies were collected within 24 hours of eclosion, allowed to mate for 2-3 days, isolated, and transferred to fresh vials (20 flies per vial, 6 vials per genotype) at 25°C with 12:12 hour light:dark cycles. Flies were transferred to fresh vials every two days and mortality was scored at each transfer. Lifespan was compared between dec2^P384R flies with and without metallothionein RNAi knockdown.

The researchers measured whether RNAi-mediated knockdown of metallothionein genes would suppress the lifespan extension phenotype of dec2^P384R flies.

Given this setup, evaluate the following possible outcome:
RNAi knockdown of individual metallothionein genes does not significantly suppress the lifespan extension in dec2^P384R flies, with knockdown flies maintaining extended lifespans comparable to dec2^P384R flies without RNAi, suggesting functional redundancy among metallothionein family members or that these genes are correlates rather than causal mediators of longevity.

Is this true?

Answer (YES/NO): NO